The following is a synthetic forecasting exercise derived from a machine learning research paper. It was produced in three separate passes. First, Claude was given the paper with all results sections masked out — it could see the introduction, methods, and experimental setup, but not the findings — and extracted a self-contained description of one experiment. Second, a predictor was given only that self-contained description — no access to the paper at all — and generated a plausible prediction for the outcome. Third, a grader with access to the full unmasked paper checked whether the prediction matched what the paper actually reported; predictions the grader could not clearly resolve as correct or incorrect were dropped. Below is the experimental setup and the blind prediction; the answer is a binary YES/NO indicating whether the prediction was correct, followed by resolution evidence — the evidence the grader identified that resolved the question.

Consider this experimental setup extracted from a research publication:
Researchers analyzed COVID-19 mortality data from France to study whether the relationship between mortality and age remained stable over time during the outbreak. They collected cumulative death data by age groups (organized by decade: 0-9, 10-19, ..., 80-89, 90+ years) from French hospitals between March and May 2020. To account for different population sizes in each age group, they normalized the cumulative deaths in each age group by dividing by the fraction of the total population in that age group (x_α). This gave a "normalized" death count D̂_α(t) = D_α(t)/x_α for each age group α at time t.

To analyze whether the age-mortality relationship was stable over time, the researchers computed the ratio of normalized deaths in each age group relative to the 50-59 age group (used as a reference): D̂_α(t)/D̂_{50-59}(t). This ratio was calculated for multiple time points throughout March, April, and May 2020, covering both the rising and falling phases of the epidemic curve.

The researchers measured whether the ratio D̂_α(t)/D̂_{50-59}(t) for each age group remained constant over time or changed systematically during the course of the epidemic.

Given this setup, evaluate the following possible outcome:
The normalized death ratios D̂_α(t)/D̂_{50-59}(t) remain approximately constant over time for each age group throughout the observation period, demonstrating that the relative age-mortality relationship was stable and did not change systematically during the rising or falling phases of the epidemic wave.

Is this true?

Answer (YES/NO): YES